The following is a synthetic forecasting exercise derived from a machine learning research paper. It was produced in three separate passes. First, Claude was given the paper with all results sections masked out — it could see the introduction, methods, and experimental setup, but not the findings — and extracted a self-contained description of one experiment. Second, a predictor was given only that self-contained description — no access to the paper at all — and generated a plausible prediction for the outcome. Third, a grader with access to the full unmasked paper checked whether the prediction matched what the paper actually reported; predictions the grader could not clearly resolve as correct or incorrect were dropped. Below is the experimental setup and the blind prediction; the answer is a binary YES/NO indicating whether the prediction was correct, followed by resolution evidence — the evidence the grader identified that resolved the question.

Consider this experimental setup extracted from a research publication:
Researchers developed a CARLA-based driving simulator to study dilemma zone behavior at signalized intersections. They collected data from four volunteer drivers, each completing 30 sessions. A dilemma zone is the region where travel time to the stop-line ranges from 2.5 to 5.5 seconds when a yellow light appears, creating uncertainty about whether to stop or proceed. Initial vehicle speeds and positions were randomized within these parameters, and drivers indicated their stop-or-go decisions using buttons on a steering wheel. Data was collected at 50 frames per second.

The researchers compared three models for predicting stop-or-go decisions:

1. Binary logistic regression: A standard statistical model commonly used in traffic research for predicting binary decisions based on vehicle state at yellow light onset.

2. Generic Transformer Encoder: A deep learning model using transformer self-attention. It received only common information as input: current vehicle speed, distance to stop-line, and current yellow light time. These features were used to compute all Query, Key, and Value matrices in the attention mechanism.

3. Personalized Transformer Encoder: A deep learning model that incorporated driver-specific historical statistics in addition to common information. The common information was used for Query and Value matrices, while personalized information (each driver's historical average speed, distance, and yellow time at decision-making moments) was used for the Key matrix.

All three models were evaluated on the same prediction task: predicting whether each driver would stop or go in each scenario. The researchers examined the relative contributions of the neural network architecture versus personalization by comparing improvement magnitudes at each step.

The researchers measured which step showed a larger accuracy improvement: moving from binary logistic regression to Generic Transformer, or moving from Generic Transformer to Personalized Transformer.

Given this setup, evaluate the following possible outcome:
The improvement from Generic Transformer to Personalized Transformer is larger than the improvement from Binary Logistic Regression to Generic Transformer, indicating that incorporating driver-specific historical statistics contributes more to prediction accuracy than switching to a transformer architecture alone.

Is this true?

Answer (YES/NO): NO